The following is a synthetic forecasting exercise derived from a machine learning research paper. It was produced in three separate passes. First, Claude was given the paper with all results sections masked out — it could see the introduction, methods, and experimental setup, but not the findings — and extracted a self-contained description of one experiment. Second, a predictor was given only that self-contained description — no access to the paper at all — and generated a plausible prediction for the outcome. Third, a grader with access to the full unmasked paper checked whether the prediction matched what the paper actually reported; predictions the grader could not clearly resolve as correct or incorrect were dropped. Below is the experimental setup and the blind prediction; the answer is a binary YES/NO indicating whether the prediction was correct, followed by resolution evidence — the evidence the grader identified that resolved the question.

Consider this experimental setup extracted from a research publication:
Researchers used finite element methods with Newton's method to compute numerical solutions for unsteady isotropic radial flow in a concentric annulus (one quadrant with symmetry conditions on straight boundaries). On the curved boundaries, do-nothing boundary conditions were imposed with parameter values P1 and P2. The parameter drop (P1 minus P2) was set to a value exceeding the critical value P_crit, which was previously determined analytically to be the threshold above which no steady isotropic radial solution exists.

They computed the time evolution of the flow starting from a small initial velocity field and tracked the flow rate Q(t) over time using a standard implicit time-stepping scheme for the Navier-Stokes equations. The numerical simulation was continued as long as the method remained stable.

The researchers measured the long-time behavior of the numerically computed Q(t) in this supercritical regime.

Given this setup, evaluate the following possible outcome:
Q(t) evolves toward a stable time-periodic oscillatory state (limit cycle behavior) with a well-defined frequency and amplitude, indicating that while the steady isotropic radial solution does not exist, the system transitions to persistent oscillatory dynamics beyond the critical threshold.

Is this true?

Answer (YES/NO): NO